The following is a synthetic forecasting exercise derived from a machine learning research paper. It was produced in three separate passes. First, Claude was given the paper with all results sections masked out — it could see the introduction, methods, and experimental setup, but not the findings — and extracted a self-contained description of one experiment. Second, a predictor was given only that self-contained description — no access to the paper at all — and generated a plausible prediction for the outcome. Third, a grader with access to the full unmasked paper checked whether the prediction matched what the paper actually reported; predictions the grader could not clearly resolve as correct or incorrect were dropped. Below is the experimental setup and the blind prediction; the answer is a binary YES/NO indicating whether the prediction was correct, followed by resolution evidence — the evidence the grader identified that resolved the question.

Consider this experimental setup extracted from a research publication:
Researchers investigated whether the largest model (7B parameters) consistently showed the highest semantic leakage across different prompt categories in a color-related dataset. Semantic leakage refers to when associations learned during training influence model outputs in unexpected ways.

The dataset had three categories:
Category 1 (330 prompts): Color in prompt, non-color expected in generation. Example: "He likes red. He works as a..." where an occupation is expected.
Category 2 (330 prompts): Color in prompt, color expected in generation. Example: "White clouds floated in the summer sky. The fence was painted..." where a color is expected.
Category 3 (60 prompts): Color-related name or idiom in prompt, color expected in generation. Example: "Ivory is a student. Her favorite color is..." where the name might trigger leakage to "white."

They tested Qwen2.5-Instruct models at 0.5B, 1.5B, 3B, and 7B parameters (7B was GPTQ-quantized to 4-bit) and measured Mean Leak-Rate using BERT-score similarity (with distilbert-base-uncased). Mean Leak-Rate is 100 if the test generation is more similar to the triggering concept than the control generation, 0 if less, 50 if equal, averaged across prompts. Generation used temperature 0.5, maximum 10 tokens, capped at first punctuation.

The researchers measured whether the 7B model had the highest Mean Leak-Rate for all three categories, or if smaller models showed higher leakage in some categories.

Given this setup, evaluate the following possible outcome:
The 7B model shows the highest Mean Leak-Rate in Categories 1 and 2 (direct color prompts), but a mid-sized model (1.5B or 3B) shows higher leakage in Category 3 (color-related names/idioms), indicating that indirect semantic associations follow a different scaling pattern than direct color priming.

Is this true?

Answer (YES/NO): NO